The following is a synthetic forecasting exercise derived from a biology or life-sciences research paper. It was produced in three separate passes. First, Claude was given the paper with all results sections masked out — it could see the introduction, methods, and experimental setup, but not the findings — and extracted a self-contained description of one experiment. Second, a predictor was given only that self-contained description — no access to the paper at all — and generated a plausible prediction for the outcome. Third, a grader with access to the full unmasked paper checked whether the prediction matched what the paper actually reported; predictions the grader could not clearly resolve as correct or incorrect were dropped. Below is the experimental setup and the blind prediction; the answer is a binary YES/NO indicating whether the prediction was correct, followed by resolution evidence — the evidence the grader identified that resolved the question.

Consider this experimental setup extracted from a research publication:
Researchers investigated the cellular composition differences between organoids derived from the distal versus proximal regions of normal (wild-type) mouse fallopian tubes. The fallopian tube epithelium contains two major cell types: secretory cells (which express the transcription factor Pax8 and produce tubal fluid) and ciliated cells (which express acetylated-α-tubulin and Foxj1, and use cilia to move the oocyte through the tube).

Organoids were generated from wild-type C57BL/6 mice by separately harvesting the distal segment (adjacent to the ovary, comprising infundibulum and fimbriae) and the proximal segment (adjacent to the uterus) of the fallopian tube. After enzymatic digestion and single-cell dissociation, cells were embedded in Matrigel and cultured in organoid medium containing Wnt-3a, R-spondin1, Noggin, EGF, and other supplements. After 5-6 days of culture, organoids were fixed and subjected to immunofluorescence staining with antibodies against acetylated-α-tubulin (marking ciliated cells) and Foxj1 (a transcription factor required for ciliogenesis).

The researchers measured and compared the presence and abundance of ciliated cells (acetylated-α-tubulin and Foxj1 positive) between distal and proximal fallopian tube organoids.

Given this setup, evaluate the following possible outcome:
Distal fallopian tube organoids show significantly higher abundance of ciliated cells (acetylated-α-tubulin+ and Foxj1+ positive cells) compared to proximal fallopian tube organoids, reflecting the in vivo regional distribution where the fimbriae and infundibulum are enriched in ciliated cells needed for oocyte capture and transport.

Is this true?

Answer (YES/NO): YES